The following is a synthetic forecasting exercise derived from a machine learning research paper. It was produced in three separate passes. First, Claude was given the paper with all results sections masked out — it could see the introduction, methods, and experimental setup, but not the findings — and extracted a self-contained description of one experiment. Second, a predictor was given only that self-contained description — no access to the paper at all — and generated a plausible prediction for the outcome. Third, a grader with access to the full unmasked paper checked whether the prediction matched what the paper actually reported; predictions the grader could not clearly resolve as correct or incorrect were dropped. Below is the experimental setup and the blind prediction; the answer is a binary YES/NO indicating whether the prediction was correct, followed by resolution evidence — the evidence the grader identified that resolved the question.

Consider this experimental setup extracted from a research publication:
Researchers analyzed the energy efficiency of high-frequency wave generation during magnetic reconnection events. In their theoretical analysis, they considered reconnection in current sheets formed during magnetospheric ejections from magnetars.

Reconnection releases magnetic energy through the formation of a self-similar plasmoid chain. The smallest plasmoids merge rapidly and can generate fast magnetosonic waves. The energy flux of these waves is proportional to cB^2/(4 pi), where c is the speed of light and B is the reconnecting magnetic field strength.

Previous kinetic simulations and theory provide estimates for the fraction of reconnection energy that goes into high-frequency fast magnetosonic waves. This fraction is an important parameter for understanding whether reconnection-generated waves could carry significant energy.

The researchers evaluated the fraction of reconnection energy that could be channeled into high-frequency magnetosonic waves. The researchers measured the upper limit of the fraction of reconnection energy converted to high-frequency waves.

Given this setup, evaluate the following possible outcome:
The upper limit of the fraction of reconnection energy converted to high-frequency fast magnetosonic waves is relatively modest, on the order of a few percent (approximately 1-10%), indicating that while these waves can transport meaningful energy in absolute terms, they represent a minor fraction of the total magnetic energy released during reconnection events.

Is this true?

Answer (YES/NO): NO